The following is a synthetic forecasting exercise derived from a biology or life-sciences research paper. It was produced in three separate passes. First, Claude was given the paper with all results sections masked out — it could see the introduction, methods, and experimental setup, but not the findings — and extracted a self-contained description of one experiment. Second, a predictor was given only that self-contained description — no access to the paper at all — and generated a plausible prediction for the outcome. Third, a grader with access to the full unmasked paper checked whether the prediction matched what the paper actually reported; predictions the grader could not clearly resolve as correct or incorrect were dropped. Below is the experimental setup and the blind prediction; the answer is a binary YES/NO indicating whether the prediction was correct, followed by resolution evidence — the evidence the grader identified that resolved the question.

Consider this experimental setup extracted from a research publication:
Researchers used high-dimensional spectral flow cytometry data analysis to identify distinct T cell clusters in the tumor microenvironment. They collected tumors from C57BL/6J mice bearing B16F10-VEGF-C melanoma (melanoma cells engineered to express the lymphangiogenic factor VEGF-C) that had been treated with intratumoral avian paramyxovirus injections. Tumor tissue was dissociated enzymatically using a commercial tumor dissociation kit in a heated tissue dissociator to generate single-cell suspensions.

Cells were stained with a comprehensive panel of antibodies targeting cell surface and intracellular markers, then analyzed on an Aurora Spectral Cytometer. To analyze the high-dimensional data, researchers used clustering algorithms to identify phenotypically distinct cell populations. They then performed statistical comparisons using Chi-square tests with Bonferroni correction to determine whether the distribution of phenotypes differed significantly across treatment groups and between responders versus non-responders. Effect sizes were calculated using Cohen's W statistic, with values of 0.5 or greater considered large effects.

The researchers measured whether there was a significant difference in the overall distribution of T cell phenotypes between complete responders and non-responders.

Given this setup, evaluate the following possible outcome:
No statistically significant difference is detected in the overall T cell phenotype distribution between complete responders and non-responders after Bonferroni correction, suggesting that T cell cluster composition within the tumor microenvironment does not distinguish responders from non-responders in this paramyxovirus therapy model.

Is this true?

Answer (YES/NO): NO